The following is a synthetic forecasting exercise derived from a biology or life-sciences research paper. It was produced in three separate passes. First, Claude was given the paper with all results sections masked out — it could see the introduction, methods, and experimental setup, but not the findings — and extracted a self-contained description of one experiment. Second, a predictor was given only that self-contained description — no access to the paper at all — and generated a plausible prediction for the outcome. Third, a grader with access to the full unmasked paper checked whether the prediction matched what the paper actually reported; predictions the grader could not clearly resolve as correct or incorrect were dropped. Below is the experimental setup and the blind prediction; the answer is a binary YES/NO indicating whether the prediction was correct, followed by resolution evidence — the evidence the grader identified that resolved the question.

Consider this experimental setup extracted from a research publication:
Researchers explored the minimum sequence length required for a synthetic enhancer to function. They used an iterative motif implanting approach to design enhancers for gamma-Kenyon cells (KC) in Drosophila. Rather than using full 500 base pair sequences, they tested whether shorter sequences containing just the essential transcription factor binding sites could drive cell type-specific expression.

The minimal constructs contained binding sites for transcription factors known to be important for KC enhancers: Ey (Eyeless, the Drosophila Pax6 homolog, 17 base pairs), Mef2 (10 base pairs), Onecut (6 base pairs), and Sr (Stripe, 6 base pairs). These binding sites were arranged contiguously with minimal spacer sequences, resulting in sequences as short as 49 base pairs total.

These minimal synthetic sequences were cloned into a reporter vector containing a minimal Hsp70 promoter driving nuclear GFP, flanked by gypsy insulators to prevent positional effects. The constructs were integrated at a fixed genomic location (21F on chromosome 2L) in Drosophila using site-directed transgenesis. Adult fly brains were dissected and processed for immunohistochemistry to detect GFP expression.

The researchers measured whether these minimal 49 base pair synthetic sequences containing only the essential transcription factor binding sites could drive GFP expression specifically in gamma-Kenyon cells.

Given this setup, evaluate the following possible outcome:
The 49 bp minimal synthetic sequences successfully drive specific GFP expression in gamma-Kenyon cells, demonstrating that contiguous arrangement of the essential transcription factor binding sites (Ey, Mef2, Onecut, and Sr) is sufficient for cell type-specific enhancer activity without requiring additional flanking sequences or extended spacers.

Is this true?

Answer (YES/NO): NO